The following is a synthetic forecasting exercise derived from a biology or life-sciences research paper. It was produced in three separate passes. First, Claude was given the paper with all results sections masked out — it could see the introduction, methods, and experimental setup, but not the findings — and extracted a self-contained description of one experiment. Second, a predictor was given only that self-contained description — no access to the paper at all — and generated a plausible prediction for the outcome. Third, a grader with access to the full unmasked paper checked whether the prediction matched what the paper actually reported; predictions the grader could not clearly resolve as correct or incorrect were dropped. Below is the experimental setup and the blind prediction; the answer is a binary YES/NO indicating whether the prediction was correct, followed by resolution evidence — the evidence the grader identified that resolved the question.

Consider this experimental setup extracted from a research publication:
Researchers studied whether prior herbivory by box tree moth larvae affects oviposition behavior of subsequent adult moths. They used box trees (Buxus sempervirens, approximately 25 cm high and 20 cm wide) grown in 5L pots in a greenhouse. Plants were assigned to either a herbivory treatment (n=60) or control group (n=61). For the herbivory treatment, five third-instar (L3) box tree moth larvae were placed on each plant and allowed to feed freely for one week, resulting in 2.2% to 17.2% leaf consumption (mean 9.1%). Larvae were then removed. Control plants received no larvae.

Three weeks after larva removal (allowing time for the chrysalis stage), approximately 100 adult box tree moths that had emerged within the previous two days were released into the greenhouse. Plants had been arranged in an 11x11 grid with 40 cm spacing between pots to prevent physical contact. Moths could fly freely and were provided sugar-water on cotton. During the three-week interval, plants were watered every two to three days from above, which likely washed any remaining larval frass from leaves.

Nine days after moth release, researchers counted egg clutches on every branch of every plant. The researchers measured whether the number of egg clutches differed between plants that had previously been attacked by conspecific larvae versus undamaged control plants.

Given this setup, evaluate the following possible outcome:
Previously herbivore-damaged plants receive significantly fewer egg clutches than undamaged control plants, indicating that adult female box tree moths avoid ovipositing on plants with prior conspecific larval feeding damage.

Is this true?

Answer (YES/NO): NO